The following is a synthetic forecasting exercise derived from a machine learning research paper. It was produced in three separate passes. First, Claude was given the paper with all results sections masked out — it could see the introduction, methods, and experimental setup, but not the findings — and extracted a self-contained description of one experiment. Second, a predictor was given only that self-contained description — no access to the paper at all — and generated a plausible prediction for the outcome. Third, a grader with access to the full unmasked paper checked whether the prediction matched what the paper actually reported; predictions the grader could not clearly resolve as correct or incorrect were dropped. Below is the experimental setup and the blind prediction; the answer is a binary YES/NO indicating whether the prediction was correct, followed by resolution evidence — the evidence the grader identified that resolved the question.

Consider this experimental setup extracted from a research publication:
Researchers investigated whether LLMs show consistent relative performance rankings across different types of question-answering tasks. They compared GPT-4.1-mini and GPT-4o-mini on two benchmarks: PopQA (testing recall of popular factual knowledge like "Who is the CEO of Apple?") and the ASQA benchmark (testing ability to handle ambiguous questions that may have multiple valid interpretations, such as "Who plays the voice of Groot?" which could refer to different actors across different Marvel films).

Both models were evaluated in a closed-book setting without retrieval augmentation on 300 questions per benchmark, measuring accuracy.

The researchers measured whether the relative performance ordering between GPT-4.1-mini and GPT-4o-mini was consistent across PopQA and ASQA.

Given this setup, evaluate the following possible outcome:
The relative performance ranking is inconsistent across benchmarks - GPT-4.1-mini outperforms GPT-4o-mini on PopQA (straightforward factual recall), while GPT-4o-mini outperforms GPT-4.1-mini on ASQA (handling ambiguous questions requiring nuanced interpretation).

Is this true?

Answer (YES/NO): NO